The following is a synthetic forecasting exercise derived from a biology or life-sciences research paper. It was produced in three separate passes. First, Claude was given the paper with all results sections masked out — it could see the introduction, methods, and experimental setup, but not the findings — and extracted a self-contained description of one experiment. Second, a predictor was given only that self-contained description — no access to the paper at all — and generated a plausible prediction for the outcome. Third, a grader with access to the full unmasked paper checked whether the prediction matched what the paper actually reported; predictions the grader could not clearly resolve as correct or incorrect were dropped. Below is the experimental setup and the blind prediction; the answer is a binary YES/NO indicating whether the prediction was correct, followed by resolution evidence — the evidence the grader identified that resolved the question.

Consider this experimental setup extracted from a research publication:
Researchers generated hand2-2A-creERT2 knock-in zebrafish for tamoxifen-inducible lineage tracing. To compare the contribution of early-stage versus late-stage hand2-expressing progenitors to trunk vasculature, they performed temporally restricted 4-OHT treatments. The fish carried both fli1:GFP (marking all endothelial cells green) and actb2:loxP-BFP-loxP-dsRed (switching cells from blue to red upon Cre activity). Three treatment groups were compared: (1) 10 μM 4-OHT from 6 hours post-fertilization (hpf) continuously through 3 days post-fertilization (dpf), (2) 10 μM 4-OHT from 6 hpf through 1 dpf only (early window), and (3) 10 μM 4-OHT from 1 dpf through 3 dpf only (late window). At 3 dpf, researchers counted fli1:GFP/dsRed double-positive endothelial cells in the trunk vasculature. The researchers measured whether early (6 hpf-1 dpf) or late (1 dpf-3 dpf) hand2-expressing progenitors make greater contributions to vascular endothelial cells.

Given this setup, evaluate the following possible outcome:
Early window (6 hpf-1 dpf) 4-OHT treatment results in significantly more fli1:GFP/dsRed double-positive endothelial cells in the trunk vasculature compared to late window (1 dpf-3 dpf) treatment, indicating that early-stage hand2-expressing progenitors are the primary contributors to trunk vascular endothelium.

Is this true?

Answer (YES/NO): YES